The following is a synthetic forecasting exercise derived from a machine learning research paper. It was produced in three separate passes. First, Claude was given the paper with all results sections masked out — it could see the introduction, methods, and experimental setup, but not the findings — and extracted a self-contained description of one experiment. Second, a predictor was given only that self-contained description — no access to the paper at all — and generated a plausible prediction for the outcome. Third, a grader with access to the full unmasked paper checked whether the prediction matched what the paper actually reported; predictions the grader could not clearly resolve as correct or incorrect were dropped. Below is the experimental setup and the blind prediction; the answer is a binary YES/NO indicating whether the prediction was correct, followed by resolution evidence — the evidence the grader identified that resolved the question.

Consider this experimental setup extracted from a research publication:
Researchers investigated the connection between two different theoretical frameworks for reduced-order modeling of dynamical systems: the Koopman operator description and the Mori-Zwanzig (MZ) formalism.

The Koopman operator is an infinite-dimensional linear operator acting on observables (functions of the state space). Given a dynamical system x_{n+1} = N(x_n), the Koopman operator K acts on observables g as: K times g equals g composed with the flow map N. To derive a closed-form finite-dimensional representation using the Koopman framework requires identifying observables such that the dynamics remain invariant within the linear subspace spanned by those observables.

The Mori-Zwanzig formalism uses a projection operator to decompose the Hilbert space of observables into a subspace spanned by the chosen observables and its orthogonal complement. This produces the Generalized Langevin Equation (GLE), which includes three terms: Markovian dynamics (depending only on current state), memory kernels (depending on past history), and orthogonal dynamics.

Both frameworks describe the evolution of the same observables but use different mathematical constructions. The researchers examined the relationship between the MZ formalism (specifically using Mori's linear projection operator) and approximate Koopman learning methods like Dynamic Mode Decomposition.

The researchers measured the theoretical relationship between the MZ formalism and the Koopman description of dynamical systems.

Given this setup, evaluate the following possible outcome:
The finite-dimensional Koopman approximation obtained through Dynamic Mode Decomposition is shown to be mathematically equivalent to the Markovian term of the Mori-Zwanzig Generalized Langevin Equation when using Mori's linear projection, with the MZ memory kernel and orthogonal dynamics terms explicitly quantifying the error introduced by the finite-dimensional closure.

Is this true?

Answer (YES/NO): YES